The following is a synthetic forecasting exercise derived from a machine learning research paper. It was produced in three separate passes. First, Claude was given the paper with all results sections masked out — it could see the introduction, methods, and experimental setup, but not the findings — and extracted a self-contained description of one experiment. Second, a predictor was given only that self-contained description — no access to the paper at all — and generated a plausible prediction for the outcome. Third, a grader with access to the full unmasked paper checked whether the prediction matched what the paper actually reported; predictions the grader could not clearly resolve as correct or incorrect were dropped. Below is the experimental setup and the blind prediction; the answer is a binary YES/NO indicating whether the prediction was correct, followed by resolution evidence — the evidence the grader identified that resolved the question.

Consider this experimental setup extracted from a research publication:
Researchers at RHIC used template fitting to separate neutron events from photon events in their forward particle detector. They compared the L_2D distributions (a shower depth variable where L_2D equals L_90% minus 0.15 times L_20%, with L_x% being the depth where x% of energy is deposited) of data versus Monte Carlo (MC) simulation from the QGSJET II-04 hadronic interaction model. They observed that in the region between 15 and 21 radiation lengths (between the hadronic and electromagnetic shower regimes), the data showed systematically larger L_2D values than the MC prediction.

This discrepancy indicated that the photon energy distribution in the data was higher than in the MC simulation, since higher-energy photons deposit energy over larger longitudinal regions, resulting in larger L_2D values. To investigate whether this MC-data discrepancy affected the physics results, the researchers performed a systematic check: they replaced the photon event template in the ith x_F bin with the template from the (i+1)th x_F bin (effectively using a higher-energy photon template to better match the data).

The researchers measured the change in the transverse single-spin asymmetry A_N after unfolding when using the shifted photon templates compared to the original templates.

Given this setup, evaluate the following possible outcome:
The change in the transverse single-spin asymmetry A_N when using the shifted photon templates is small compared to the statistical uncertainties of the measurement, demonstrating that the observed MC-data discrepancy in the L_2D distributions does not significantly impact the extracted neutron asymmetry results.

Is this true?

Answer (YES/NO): YES